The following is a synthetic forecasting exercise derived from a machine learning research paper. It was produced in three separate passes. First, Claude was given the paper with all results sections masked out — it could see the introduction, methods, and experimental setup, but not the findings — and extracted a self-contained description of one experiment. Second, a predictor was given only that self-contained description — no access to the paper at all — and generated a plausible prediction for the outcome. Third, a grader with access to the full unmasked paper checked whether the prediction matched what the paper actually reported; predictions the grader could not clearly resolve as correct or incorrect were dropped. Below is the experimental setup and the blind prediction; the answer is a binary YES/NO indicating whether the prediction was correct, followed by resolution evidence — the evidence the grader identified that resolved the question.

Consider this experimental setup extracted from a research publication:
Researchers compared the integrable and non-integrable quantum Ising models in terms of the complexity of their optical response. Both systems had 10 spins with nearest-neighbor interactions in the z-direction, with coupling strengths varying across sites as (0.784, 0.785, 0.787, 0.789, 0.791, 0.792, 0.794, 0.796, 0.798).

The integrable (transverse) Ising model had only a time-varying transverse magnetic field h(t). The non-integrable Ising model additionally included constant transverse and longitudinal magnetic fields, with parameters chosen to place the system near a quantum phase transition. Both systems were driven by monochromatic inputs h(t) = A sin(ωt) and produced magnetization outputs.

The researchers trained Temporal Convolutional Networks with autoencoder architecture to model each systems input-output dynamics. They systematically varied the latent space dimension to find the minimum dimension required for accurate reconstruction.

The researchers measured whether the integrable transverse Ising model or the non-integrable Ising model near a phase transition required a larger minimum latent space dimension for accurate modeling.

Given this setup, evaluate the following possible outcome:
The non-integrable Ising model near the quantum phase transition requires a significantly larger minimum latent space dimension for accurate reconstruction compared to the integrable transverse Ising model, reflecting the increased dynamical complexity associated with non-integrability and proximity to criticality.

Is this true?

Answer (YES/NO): NO